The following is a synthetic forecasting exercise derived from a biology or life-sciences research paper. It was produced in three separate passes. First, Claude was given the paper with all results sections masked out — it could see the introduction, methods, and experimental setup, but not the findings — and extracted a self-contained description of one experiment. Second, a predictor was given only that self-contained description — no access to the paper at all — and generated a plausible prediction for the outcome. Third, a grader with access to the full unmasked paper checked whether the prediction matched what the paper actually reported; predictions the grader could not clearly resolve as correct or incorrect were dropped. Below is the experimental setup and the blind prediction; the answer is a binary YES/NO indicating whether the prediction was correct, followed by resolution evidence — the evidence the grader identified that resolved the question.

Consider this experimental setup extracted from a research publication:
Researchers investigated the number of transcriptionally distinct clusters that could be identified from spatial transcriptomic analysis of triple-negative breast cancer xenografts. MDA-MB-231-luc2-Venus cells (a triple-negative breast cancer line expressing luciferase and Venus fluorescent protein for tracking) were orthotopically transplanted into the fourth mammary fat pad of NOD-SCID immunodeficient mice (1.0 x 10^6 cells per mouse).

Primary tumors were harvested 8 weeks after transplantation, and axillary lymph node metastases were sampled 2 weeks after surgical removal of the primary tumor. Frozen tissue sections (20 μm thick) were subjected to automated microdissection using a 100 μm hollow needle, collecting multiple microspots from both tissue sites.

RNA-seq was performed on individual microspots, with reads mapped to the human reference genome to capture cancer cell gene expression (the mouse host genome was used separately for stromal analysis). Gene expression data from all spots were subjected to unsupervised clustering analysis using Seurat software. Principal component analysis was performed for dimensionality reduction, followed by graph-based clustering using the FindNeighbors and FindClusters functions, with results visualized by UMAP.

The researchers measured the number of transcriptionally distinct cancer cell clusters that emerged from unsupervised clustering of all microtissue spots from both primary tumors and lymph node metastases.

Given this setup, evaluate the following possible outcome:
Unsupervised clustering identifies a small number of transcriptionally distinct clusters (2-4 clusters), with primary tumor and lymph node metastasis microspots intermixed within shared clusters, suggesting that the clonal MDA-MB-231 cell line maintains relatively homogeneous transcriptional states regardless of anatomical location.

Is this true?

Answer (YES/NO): NO